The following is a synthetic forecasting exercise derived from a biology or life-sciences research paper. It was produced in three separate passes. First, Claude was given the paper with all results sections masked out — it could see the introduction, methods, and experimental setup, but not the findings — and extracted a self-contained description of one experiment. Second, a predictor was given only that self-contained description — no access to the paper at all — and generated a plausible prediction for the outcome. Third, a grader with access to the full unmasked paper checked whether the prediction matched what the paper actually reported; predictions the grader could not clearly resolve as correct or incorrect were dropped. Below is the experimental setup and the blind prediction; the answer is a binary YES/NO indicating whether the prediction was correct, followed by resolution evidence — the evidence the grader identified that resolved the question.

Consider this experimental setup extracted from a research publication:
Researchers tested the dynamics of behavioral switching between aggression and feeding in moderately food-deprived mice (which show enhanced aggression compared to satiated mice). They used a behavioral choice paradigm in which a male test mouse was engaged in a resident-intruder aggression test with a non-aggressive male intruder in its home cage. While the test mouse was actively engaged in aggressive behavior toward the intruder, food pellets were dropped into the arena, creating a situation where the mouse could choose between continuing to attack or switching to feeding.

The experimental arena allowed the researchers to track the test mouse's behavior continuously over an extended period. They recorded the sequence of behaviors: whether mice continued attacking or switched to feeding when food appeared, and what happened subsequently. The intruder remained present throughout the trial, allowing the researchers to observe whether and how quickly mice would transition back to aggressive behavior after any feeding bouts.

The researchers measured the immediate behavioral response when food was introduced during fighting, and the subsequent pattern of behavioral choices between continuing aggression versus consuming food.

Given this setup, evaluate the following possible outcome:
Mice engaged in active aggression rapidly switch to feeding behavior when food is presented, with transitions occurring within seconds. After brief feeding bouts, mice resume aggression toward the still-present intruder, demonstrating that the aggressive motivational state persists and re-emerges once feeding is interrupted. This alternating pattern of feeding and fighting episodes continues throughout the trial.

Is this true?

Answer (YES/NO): NO